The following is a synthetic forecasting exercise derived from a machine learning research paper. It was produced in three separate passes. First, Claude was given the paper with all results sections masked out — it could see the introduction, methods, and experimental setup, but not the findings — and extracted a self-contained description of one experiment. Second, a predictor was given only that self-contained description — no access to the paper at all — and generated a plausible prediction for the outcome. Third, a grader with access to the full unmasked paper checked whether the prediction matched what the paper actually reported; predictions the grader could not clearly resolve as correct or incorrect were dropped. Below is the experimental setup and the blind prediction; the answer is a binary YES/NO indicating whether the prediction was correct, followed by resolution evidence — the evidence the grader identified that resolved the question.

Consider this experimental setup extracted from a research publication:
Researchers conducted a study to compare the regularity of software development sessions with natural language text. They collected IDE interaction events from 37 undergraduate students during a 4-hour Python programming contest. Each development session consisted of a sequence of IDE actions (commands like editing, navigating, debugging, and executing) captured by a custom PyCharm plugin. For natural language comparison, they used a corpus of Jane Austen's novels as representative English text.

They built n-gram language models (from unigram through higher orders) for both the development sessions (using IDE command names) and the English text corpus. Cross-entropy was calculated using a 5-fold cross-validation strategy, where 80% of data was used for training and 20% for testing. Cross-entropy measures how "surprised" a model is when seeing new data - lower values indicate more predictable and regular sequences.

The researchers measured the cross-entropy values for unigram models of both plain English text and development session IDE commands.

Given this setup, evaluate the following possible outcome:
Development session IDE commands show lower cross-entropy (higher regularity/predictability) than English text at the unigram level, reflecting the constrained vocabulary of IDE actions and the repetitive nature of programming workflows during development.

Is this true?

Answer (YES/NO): YES